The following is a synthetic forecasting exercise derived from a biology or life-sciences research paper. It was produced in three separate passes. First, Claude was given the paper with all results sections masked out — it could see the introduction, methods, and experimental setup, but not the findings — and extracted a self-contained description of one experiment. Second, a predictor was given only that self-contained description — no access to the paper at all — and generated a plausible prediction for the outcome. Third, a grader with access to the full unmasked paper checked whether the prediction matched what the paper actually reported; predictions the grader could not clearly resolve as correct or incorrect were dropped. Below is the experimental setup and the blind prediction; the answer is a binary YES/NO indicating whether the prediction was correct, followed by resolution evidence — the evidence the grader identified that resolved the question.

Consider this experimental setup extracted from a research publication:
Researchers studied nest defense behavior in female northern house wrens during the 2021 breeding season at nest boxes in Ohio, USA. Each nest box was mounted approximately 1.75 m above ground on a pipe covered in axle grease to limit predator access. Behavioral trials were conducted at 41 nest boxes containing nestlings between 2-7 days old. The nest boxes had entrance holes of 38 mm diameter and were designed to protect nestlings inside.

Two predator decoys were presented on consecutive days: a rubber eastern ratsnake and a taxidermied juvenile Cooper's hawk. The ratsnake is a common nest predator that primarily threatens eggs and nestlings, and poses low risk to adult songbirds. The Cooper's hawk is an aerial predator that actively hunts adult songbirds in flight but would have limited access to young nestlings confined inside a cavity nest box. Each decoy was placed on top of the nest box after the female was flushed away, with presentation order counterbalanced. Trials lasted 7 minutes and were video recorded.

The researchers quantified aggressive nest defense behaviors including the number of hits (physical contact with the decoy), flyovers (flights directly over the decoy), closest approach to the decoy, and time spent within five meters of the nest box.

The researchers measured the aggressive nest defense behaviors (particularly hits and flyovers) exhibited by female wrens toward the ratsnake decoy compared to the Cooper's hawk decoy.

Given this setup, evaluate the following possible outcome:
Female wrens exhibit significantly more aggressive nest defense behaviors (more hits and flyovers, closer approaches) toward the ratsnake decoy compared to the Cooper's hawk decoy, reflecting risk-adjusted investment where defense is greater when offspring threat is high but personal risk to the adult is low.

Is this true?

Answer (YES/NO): YES